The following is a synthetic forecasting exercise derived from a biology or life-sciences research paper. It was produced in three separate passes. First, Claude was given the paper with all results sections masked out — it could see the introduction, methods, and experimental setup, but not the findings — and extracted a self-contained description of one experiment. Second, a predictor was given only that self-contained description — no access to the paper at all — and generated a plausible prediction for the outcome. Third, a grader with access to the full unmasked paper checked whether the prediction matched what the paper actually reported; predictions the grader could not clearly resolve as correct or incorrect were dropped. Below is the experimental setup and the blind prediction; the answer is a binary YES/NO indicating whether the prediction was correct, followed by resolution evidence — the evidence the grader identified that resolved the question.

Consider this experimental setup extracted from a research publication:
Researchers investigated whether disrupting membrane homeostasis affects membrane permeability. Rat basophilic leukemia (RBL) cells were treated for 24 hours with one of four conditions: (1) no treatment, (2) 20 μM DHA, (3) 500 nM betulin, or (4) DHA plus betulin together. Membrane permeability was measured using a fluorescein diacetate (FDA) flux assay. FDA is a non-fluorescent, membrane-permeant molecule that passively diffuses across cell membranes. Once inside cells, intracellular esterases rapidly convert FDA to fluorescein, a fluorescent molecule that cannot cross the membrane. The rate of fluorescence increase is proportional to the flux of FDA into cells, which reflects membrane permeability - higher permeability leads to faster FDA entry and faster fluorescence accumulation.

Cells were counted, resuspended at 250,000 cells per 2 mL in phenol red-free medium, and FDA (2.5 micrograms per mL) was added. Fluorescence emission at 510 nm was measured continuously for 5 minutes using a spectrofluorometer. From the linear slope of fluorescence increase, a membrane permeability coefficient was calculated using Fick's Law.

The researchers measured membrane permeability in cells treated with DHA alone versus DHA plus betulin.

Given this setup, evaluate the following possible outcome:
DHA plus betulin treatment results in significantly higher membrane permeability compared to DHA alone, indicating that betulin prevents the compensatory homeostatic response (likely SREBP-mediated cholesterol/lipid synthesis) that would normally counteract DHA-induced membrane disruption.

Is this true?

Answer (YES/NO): YES